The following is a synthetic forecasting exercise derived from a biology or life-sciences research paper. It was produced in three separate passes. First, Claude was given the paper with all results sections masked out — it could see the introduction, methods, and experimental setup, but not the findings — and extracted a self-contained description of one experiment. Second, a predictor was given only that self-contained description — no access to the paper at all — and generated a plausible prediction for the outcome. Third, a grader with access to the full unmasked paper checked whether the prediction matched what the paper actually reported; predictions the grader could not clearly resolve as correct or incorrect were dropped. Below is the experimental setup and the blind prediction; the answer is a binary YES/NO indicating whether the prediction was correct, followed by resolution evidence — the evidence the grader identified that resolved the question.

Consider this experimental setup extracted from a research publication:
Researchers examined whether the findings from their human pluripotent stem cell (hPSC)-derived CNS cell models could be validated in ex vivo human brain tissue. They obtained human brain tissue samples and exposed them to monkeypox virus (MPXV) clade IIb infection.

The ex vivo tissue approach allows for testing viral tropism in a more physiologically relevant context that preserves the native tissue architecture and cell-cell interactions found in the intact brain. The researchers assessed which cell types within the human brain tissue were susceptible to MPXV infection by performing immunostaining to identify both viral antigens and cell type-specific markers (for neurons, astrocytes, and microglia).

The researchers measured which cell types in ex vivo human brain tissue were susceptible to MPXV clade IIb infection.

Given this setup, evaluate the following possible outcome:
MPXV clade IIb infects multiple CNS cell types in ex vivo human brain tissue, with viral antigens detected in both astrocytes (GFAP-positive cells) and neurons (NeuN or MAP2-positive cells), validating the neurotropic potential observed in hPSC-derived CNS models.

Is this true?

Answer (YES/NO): NO